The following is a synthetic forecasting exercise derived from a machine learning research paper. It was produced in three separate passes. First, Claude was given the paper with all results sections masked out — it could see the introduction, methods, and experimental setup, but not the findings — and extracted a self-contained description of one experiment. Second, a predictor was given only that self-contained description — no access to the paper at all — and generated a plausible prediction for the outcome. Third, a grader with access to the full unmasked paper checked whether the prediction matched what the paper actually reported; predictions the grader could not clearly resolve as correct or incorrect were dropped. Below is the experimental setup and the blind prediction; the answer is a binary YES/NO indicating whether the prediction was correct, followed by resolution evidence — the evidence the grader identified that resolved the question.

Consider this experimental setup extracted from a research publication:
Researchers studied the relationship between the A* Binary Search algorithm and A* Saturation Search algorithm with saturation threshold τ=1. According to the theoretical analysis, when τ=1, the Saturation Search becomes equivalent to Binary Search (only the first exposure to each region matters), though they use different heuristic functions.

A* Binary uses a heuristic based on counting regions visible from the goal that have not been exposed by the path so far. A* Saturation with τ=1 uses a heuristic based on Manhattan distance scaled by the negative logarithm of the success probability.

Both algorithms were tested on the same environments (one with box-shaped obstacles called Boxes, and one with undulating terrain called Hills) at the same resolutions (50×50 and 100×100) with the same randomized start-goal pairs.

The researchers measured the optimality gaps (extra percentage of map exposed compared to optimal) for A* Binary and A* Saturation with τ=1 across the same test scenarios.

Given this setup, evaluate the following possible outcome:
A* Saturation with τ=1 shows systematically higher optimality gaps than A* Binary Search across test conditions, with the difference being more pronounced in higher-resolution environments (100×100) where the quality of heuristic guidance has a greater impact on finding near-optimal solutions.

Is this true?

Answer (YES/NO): NO